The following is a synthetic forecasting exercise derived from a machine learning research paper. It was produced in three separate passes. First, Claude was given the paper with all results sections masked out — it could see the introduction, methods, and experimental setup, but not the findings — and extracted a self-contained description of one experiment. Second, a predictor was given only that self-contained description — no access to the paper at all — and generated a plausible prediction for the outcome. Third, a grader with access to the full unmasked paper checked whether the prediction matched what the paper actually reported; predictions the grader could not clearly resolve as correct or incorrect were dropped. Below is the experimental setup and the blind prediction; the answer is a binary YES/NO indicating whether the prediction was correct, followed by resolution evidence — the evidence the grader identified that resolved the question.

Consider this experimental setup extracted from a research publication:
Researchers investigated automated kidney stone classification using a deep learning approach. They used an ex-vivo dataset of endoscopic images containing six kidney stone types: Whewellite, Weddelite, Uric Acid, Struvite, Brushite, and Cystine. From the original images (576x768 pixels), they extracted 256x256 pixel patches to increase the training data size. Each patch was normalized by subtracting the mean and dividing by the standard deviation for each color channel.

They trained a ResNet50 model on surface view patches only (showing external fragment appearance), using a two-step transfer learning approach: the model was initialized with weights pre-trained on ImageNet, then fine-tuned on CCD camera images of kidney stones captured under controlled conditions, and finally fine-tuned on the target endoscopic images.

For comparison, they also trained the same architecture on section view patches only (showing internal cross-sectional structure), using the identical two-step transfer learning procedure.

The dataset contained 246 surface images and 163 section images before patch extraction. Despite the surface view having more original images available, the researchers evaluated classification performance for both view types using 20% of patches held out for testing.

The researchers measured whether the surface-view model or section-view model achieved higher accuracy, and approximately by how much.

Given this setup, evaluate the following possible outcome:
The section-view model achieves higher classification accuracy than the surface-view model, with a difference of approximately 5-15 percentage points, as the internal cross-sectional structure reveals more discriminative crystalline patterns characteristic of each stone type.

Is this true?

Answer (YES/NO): YES